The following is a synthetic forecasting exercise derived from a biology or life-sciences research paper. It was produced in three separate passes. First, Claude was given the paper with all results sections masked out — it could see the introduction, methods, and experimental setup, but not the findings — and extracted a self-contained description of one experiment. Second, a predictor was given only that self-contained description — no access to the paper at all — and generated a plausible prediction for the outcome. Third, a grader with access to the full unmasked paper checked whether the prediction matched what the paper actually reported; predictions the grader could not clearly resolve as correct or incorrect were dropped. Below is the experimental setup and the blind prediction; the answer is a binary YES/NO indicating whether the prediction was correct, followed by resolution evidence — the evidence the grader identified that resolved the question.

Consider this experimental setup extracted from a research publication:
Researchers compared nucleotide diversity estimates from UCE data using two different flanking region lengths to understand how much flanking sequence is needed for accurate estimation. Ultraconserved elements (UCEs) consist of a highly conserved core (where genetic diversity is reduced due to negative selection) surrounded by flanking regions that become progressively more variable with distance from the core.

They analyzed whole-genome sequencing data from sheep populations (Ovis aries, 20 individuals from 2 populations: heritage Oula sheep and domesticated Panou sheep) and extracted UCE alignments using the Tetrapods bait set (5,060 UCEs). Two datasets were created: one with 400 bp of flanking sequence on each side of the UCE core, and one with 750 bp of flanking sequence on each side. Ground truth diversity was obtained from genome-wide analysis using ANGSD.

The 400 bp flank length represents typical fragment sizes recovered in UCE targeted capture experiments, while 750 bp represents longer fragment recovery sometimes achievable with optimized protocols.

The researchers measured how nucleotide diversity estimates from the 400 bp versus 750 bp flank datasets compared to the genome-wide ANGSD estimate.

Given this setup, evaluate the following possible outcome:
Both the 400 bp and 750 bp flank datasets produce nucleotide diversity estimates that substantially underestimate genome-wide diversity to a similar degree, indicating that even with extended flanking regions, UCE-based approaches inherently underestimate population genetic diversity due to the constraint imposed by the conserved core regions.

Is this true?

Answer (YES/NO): NO